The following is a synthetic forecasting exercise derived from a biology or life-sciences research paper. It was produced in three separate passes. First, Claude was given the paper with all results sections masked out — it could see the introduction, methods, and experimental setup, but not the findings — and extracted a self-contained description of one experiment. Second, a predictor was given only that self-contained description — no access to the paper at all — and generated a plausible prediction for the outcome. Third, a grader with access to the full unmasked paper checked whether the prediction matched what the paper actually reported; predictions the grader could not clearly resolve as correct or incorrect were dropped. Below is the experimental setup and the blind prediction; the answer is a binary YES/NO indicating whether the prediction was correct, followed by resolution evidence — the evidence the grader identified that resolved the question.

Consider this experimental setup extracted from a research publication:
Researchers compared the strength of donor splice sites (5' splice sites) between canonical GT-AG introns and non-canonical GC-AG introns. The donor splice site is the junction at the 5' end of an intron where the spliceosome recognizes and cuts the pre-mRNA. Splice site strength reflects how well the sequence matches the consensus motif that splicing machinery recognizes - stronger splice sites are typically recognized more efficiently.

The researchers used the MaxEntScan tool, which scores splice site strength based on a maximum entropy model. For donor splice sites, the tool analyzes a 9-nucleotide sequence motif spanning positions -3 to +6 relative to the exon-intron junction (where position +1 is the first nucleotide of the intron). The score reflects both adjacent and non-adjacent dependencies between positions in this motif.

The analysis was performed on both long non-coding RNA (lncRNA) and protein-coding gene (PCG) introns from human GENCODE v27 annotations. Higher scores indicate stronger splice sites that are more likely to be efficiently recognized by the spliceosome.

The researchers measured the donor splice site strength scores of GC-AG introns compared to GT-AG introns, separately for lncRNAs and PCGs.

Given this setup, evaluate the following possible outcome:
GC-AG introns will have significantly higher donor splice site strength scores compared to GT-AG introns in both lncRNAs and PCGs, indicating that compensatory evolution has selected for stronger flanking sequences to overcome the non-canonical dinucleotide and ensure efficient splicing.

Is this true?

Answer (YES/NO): NO